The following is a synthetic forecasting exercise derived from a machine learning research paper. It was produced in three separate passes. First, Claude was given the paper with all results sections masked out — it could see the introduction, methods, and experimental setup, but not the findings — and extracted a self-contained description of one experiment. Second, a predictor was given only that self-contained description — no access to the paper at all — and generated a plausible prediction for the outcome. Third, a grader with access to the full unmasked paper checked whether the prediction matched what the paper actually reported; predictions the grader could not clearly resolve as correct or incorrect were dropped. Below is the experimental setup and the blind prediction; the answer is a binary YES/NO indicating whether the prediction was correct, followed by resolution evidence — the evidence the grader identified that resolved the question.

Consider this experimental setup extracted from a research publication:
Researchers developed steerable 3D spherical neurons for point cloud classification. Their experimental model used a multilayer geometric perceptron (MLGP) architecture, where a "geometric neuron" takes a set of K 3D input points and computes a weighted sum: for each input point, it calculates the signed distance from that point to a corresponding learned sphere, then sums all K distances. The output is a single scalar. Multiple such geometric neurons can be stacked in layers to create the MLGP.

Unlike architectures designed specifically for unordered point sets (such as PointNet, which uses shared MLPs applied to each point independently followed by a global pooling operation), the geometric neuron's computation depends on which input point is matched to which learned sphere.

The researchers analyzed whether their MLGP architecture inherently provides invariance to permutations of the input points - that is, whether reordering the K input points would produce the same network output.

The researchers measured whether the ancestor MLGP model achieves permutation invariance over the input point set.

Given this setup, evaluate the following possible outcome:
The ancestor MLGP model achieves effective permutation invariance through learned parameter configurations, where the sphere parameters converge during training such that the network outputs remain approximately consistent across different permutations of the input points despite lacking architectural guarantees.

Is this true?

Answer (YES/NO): NO